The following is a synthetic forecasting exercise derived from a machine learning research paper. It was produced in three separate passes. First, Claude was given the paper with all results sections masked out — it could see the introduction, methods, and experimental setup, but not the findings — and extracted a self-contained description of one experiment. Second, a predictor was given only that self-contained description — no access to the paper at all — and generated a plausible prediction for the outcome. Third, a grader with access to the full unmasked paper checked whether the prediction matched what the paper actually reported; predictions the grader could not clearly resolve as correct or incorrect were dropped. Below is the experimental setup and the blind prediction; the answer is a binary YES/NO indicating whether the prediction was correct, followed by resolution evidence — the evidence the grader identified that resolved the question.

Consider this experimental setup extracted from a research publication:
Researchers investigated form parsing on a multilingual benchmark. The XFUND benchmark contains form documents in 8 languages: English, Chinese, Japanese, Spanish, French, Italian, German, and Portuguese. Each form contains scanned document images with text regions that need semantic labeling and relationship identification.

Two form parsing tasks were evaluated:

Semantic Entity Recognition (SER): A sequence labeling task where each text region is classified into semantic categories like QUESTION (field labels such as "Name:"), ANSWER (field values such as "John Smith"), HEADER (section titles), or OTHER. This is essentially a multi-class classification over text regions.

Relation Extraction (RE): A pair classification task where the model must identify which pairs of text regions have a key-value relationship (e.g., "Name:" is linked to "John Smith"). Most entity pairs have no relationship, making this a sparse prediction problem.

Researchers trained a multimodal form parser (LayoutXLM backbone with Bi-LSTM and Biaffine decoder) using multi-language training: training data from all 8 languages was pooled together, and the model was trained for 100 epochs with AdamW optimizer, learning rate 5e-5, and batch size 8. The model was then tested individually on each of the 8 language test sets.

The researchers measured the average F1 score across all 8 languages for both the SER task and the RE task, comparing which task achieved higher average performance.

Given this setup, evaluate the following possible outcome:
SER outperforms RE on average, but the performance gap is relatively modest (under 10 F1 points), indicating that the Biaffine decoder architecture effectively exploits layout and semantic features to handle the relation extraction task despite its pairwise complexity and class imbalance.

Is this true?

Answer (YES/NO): NO